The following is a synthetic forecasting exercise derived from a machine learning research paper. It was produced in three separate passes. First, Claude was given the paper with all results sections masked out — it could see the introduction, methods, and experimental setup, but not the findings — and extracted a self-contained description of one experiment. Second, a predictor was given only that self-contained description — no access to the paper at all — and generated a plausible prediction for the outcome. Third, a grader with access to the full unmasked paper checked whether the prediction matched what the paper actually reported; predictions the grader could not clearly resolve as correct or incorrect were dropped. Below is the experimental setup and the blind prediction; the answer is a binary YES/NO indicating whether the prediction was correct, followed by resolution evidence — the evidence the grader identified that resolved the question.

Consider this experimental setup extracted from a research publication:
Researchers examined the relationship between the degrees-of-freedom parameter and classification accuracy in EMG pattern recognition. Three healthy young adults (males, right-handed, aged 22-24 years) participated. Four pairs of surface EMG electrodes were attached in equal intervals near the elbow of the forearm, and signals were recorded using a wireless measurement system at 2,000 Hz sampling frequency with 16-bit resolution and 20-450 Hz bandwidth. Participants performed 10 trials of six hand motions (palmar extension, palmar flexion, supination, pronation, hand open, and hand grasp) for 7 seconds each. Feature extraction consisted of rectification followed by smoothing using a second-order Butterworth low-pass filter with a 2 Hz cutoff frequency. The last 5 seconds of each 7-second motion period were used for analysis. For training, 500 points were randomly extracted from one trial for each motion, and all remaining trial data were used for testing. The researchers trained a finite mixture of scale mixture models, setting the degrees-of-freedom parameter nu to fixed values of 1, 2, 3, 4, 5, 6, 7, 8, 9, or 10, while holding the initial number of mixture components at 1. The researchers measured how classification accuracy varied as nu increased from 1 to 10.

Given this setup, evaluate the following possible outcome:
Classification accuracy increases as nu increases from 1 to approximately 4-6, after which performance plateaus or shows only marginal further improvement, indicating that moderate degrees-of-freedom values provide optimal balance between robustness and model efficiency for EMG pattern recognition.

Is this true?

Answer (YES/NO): NO